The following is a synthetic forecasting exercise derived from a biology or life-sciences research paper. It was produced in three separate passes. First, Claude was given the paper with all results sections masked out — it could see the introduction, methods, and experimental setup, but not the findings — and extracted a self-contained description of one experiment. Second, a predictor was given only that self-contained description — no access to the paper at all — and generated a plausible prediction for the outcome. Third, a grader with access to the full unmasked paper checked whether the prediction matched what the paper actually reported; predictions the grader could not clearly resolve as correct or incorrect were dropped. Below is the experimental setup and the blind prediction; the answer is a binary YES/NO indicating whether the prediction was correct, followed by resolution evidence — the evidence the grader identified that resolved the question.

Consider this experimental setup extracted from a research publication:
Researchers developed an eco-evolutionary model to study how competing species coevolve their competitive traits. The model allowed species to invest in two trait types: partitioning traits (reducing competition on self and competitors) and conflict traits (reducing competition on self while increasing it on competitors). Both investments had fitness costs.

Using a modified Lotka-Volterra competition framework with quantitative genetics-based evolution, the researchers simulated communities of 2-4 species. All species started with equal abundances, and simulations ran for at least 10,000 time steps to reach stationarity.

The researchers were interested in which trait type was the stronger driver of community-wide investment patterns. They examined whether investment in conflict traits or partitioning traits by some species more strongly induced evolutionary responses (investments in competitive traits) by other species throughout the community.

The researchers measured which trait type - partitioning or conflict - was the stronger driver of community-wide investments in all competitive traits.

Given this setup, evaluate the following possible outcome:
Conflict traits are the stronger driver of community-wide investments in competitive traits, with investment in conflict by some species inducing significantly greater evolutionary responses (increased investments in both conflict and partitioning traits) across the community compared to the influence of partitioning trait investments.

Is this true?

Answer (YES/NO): YES